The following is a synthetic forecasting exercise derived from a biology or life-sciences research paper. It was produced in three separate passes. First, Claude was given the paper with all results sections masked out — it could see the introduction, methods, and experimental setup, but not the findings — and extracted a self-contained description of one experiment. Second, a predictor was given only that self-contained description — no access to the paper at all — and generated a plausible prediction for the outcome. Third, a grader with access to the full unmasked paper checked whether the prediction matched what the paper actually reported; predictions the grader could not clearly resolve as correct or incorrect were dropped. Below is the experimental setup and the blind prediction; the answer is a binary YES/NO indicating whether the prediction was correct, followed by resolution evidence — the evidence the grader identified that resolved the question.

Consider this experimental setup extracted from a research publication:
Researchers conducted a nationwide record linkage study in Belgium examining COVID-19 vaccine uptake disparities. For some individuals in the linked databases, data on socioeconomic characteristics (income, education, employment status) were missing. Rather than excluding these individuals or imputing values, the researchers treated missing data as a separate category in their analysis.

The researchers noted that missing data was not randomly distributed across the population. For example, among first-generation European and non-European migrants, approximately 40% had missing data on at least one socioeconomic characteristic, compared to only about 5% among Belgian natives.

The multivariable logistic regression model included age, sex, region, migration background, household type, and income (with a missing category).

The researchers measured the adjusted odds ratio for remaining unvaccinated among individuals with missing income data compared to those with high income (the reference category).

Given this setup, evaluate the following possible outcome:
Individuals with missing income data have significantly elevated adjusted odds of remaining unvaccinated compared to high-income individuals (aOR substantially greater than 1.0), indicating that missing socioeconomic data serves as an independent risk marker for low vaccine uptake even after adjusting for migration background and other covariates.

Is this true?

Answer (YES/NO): YES